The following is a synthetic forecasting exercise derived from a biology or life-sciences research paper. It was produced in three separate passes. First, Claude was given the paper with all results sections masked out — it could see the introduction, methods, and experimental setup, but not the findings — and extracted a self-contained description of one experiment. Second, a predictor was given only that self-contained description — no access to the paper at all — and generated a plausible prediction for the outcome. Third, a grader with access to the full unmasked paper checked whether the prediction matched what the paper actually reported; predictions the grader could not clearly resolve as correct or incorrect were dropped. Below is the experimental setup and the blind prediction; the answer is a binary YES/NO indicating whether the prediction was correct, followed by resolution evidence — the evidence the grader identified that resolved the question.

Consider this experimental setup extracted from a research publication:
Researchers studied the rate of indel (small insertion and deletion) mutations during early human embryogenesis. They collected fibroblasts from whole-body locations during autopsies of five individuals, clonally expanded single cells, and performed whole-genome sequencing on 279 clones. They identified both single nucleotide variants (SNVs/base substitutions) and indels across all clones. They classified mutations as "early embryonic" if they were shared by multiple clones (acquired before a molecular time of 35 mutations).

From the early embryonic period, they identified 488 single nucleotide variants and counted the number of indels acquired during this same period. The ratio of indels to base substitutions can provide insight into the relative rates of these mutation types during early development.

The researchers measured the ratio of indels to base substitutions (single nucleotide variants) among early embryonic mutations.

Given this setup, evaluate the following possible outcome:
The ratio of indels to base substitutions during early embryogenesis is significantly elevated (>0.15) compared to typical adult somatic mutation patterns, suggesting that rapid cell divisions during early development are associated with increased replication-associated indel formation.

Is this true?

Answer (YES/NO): NO